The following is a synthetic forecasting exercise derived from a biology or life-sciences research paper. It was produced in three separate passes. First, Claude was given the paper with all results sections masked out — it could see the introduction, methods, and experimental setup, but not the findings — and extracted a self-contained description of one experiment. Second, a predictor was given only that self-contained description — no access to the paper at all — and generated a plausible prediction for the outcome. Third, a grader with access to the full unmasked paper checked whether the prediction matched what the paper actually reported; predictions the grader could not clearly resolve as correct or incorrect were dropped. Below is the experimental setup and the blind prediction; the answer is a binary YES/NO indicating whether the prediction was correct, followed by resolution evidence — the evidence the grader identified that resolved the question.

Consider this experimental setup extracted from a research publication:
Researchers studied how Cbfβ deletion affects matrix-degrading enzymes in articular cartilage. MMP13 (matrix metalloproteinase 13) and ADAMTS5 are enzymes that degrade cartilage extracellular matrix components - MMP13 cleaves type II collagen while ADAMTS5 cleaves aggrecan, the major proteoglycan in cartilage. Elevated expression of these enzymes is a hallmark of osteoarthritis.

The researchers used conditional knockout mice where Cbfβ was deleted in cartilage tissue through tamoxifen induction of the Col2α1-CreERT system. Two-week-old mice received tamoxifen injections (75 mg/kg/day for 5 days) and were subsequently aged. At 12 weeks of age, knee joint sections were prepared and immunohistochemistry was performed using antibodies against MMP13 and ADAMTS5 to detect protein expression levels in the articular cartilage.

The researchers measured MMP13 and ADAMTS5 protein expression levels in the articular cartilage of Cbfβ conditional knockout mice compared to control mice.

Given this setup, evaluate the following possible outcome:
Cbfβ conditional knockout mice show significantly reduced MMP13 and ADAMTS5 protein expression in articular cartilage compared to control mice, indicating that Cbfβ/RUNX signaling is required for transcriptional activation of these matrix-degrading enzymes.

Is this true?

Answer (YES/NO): NO